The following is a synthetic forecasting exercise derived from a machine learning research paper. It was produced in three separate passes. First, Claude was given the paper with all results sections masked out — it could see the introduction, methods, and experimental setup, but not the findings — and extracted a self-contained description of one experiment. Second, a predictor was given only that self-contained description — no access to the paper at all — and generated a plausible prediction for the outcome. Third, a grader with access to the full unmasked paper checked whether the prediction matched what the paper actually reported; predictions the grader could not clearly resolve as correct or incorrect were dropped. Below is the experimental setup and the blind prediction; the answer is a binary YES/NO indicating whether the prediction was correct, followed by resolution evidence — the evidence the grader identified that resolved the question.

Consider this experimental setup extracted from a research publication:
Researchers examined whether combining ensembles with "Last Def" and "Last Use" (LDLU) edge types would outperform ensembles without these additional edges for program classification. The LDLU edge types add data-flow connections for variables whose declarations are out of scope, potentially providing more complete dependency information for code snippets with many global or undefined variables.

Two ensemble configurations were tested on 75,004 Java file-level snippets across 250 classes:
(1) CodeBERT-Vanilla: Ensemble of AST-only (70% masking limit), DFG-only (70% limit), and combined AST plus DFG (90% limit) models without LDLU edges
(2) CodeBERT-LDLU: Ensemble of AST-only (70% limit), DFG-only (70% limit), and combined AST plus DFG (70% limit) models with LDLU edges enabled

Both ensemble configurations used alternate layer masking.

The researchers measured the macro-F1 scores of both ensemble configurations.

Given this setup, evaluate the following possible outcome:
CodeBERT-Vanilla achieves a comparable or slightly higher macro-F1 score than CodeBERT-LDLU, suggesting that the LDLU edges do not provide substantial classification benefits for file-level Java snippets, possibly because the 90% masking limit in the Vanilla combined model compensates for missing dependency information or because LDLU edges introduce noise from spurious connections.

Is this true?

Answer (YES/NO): YES